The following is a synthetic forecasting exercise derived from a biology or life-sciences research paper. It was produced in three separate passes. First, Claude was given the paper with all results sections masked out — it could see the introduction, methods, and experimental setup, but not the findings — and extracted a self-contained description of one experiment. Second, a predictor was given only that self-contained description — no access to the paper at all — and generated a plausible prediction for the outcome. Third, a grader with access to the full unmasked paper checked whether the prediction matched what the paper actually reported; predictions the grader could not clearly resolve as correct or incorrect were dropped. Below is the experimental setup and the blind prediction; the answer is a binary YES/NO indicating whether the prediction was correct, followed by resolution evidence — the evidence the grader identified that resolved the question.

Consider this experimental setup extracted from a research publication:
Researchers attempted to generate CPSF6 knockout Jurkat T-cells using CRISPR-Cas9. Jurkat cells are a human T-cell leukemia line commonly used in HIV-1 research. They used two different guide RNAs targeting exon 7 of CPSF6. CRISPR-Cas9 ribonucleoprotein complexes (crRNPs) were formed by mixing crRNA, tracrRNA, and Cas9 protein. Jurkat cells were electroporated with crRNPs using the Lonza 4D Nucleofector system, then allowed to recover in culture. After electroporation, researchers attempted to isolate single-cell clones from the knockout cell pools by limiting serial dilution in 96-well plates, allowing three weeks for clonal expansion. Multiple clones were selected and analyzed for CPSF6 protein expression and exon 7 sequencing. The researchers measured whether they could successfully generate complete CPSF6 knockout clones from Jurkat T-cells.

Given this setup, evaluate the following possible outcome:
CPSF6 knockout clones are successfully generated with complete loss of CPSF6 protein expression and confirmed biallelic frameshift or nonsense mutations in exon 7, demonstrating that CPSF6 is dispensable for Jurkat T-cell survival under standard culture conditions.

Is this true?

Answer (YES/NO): NO